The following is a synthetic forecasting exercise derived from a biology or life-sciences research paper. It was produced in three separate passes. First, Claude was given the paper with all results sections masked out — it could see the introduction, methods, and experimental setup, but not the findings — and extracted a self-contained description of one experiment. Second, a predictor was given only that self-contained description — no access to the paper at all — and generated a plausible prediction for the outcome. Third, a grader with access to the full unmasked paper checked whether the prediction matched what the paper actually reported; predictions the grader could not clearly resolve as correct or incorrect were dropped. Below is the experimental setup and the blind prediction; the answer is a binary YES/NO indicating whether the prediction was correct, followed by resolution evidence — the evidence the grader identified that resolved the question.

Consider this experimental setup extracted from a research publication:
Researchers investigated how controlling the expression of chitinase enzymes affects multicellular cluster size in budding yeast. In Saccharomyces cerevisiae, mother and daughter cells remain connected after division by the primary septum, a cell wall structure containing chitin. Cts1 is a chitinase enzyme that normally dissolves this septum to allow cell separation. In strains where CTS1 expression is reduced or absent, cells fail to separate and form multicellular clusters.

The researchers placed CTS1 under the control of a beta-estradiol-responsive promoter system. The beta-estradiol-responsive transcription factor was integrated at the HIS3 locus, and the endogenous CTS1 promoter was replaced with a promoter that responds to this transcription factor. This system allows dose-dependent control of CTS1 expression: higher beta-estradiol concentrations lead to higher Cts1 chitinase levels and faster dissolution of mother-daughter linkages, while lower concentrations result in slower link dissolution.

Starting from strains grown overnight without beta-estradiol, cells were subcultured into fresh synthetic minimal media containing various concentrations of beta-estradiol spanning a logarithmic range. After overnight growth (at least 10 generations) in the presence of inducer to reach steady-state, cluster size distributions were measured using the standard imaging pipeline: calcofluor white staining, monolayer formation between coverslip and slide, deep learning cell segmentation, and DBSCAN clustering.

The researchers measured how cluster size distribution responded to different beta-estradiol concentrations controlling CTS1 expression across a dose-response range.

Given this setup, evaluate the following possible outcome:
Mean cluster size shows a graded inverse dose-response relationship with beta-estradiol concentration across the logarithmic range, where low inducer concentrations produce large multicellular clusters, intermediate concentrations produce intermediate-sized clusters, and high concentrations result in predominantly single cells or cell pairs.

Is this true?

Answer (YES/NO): NO